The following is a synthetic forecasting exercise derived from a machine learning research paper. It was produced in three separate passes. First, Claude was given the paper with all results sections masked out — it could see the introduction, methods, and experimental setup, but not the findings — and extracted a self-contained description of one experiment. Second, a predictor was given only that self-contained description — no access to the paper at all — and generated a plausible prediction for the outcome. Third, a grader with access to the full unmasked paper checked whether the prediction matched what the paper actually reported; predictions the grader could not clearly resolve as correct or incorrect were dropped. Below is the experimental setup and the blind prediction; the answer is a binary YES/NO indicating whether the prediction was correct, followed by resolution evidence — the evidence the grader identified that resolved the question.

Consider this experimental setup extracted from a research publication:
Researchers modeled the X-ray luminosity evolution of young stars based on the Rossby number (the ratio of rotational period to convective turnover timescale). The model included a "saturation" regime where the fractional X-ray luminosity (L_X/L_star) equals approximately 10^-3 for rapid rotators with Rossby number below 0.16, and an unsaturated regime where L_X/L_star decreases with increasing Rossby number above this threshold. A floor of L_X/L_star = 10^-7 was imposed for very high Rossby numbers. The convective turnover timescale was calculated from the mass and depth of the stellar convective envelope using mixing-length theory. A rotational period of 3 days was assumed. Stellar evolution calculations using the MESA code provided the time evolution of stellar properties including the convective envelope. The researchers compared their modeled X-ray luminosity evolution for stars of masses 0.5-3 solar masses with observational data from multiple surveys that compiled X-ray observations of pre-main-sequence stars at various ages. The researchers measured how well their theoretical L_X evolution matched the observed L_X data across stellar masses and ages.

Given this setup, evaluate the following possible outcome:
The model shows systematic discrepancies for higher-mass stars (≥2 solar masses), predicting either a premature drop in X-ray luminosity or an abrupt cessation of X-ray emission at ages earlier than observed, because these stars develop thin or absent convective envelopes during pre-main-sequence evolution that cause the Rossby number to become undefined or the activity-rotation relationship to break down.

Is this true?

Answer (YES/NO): NO